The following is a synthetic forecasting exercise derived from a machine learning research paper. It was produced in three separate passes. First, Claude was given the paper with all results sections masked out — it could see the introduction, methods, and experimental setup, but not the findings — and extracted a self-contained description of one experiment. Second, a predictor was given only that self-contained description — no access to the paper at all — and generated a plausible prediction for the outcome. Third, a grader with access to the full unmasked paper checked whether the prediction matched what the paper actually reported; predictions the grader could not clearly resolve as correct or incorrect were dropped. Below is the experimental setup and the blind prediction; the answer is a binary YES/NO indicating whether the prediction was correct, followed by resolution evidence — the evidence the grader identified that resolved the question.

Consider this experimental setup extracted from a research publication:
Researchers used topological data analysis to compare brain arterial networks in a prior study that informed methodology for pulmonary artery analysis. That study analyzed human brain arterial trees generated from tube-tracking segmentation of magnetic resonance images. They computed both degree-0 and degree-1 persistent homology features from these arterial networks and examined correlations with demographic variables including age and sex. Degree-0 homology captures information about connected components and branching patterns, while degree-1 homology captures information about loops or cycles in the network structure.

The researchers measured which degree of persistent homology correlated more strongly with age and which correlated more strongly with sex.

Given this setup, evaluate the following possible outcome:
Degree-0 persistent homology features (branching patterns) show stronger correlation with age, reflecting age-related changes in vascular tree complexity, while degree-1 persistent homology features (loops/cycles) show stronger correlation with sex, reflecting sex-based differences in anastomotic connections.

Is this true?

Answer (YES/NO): YES